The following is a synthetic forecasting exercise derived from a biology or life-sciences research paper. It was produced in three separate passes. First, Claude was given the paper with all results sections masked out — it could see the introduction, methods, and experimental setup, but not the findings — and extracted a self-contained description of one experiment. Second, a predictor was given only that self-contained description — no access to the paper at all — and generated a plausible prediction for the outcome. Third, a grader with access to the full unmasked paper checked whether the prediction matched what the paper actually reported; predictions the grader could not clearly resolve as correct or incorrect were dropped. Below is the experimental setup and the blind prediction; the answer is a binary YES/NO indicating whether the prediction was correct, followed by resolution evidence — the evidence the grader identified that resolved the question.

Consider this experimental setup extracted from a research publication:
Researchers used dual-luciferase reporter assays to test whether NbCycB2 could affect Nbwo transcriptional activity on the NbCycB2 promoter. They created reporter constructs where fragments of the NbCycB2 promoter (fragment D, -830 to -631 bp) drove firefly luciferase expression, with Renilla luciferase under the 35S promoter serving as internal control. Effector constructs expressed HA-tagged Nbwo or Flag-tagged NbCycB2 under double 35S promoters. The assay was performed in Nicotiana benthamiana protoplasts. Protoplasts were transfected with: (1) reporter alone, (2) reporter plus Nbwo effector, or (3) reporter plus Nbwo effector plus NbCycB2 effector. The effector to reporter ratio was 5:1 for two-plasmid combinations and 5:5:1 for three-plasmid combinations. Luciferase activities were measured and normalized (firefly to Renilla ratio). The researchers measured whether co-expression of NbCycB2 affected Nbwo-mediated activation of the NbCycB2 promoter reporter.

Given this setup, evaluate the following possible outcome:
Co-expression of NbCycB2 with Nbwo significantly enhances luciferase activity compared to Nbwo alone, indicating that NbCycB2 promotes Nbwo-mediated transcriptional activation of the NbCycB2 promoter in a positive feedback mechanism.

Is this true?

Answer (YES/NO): NO